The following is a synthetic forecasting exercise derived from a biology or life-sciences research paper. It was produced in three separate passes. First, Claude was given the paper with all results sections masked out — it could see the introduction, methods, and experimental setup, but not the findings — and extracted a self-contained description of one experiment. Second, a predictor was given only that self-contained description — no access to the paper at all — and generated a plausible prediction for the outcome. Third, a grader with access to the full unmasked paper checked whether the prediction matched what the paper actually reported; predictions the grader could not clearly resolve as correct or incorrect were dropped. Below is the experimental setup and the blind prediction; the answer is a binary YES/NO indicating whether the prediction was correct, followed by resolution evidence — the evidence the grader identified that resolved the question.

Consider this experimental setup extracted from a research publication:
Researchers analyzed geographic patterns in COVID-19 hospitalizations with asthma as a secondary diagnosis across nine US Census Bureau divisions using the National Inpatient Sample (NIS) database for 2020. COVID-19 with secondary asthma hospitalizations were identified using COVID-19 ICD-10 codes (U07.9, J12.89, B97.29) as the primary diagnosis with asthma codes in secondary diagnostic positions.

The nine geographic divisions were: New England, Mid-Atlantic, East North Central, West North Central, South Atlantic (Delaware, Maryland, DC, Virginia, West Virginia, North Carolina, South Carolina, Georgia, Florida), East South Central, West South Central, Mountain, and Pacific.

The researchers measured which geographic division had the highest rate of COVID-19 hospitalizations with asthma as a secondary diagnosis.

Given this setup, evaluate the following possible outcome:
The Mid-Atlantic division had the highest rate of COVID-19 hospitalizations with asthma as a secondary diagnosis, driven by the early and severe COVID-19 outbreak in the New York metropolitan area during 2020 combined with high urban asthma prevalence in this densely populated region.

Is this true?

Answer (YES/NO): NO